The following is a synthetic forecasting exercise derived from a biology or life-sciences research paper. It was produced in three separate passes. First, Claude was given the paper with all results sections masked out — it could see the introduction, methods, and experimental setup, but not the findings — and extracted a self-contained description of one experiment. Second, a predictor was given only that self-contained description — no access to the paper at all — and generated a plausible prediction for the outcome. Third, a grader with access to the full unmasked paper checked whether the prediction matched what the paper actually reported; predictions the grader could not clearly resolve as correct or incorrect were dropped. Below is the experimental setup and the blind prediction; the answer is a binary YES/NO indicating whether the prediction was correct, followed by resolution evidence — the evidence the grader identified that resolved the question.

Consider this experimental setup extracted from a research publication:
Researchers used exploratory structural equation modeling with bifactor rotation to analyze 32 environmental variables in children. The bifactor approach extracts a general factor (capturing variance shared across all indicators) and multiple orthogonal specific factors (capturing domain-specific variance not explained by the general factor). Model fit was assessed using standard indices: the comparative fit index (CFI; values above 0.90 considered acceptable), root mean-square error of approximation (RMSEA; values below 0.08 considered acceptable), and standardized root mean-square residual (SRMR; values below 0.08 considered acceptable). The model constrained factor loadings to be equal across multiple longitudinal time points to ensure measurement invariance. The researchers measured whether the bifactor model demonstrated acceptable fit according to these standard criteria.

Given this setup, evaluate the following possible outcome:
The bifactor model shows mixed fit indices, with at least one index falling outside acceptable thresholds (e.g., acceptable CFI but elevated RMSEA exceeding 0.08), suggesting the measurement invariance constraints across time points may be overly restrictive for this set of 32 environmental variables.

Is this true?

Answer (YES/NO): NO